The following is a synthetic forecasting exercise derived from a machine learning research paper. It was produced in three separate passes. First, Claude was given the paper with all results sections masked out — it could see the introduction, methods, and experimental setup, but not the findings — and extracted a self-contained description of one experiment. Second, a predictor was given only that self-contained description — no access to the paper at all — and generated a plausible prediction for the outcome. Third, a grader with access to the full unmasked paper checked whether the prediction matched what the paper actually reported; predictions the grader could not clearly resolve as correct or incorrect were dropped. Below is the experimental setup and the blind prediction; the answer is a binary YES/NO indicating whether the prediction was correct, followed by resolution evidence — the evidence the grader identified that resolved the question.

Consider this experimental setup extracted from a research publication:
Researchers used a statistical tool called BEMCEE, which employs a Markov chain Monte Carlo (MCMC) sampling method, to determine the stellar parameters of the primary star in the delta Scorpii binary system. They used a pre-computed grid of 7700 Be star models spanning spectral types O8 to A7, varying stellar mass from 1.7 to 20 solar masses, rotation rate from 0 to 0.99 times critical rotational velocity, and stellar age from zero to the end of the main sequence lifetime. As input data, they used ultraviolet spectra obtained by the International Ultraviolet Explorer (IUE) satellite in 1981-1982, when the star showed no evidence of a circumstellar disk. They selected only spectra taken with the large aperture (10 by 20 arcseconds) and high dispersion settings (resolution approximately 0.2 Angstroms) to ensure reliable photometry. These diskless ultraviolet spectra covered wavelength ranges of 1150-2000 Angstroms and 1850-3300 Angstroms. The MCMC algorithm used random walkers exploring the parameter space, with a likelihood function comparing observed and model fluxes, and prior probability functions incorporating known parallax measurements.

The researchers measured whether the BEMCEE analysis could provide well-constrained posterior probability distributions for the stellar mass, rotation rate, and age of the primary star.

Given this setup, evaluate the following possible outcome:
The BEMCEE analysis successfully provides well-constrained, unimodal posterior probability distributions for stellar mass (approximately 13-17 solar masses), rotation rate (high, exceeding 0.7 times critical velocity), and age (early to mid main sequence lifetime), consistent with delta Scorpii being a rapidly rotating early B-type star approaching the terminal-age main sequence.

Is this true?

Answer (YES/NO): NO